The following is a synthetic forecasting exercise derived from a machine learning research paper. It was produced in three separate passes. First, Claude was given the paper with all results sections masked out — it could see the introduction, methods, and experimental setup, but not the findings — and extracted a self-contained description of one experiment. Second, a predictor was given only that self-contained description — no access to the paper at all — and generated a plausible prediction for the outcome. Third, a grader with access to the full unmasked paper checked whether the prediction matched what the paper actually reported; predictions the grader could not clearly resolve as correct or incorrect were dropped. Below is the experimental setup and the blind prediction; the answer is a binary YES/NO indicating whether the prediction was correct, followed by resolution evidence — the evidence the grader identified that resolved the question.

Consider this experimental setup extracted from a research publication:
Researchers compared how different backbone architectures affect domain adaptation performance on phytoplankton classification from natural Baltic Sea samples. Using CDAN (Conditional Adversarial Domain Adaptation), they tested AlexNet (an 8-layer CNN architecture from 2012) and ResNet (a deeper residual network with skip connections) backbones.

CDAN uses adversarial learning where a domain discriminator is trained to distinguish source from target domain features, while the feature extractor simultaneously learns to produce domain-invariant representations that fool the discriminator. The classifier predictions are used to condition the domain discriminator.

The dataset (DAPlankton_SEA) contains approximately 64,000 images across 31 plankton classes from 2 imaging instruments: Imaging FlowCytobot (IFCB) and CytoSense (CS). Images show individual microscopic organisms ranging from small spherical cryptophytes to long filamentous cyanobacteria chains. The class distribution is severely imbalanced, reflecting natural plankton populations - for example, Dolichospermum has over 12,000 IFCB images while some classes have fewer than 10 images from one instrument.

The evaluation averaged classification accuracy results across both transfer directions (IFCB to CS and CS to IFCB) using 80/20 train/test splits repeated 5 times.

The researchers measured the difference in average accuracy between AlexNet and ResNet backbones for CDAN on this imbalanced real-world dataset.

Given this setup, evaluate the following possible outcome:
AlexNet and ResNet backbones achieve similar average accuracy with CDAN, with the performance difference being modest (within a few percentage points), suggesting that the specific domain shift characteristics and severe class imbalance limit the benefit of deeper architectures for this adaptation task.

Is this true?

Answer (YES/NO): NO